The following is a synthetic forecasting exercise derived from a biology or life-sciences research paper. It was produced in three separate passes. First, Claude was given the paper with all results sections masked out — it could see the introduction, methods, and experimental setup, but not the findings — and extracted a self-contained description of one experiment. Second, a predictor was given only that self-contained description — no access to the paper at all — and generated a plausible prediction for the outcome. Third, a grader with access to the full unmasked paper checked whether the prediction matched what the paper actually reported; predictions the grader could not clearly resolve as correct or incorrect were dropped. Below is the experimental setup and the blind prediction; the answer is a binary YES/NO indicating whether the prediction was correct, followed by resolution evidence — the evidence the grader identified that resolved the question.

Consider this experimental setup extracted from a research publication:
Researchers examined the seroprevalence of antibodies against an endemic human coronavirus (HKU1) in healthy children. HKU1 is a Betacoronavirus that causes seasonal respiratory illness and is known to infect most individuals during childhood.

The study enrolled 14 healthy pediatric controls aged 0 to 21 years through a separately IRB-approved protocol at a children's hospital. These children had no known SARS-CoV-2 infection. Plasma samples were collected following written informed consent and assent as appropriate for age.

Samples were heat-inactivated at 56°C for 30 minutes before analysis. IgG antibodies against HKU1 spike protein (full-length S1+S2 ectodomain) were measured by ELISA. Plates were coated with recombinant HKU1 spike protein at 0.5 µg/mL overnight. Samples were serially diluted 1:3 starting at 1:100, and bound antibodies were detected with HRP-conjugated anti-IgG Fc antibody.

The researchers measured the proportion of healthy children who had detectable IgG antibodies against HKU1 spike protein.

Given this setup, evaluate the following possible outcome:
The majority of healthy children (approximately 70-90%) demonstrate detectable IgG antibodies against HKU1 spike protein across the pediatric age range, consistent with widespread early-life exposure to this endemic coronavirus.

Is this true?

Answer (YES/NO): NO